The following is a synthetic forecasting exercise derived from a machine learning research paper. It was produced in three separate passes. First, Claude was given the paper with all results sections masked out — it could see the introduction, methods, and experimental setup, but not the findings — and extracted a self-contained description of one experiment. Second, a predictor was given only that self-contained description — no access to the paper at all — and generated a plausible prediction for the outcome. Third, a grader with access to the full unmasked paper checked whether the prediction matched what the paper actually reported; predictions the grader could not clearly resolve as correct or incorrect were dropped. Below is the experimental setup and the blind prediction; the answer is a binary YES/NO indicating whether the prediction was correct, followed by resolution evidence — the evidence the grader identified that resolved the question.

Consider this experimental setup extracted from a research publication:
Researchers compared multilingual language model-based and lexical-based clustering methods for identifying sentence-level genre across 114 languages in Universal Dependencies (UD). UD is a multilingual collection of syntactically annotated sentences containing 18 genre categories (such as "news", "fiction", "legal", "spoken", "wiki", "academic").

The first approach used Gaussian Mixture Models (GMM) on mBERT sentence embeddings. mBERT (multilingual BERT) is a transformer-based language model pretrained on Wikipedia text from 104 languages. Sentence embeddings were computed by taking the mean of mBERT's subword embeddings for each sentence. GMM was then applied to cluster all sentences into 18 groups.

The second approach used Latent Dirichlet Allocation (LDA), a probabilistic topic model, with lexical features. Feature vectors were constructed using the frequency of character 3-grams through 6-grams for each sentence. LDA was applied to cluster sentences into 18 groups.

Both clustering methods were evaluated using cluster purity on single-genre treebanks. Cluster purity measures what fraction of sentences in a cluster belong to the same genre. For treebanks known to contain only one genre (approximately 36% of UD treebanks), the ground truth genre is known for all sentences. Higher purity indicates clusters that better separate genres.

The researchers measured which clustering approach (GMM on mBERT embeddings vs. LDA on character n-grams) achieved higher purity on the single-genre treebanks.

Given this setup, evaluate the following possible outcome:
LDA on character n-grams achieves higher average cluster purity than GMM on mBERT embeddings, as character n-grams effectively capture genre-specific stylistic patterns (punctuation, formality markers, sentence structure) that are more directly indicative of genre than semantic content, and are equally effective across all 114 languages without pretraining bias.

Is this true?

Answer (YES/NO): NO